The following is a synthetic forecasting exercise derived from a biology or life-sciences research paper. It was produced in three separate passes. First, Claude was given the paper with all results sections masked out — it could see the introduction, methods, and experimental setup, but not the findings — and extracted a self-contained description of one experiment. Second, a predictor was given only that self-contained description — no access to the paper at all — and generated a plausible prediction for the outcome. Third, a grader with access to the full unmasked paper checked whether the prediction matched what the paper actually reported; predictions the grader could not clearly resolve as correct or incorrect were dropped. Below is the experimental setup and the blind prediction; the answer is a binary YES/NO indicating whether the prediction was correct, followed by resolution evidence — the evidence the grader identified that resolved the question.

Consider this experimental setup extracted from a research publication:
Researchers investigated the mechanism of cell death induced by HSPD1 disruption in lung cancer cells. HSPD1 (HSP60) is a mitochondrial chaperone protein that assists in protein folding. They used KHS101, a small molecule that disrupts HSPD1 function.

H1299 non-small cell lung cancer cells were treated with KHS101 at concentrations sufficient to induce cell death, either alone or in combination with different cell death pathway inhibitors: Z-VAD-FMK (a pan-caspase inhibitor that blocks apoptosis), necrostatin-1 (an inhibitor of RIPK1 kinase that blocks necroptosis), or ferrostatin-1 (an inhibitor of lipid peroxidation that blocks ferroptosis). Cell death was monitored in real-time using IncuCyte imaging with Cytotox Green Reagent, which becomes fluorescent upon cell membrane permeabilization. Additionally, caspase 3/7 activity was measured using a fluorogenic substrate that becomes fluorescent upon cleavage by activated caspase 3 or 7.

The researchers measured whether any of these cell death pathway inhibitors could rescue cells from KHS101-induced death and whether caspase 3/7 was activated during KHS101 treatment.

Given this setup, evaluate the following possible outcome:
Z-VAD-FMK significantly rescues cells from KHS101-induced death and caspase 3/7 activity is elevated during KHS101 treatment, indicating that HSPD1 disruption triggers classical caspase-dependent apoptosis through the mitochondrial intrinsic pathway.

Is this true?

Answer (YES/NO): NO